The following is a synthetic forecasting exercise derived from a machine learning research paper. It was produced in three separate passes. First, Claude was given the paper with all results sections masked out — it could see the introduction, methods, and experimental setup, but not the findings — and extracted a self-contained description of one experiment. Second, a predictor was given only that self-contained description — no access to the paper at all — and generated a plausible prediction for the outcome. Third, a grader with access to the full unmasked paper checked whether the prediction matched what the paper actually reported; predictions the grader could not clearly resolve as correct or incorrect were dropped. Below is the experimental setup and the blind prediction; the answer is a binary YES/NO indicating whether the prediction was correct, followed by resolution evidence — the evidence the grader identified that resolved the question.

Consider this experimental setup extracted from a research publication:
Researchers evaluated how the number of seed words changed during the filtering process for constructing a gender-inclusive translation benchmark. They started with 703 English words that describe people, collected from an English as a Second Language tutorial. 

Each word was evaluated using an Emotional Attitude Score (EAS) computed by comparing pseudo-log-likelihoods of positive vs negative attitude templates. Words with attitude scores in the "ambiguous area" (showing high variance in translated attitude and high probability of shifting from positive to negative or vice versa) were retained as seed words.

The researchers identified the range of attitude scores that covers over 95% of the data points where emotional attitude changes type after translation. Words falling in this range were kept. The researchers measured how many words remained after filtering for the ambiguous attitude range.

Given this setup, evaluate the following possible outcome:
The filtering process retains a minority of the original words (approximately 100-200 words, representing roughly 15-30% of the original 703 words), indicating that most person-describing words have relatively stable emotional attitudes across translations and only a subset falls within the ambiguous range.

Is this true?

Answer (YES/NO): NO